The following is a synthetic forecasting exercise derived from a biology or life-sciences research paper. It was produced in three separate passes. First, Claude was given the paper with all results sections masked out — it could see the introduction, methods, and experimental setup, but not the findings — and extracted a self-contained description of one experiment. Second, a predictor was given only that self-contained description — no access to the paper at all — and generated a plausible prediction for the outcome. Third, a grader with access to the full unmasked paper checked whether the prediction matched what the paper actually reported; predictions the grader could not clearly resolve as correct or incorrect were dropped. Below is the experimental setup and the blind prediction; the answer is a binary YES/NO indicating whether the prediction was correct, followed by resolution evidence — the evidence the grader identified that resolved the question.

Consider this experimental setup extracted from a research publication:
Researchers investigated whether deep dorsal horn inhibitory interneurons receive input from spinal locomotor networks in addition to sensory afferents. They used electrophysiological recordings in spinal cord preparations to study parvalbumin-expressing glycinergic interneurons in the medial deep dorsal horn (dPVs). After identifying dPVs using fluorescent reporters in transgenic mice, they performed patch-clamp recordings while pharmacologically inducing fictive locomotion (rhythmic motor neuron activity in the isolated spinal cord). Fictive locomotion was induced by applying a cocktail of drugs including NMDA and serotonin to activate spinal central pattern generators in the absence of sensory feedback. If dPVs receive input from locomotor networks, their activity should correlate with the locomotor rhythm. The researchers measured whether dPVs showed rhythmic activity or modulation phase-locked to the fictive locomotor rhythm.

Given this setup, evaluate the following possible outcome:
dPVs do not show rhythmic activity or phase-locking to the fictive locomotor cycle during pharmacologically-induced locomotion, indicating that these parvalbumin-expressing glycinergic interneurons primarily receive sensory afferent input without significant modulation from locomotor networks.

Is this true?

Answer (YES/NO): NO